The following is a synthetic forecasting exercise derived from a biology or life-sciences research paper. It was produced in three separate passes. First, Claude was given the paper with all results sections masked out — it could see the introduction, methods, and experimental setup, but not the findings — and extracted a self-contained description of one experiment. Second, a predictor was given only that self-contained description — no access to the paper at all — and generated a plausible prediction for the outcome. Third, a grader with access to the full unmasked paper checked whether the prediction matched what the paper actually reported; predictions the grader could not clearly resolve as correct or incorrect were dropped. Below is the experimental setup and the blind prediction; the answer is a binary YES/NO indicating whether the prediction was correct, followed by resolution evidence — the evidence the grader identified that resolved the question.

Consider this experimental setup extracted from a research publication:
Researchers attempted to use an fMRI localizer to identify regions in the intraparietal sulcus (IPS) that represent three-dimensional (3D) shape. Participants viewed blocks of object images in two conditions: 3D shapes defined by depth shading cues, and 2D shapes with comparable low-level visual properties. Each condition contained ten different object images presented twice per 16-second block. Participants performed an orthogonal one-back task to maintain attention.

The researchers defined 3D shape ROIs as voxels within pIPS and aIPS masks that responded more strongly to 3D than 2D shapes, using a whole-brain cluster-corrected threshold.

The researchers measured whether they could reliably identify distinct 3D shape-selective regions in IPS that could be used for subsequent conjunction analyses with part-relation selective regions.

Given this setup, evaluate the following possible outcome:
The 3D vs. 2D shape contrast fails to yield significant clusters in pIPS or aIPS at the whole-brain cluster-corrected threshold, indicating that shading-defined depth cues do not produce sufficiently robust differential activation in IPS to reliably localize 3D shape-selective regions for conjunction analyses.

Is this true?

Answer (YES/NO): YES